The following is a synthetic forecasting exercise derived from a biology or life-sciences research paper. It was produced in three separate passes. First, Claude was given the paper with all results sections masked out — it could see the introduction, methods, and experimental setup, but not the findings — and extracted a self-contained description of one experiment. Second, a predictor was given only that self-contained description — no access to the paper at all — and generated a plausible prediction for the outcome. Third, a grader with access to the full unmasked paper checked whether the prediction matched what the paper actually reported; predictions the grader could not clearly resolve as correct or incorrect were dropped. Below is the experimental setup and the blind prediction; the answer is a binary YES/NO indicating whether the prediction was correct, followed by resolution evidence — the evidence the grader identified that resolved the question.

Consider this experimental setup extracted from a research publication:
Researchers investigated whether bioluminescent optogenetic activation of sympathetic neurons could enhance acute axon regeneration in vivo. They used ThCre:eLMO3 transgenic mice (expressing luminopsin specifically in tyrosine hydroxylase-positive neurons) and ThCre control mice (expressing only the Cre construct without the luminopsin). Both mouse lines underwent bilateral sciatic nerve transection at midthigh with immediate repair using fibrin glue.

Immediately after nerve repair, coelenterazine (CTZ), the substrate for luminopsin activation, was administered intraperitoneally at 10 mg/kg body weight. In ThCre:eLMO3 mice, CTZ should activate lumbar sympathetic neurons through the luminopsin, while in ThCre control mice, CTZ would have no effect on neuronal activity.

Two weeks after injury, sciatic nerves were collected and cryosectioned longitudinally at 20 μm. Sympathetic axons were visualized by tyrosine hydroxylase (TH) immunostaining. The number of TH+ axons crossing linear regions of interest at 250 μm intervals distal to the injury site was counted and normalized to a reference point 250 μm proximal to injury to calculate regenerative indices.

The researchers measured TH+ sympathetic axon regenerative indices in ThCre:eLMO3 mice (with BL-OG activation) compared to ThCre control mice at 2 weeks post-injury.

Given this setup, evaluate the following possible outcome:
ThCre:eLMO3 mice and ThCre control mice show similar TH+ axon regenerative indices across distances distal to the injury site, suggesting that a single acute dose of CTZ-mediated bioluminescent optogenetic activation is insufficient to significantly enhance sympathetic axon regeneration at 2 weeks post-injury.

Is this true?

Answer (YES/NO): YES